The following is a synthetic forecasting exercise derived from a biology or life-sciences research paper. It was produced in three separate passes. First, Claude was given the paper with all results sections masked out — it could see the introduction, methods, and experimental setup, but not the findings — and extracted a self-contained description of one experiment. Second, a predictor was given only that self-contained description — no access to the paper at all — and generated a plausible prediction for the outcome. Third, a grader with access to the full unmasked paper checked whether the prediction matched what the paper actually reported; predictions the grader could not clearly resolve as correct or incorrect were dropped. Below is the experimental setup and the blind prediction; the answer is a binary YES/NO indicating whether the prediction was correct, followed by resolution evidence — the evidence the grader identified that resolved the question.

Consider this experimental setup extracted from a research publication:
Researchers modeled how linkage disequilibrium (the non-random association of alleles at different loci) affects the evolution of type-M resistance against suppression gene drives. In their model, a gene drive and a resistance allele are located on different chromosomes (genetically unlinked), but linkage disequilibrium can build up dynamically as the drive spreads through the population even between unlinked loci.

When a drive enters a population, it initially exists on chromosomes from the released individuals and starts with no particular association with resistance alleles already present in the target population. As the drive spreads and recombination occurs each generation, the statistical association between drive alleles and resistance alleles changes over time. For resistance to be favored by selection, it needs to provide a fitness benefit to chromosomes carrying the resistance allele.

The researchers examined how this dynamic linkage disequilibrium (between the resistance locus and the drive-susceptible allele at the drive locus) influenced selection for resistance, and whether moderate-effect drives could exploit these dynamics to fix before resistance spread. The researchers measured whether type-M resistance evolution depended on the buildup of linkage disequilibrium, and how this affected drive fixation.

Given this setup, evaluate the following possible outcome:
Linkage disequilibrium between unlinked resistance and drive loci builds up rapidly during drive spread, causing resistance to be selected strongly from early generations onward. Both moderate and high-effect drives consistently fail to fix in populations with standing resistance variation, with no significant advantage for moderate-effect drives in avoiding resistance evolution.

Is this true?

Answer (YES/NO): NO